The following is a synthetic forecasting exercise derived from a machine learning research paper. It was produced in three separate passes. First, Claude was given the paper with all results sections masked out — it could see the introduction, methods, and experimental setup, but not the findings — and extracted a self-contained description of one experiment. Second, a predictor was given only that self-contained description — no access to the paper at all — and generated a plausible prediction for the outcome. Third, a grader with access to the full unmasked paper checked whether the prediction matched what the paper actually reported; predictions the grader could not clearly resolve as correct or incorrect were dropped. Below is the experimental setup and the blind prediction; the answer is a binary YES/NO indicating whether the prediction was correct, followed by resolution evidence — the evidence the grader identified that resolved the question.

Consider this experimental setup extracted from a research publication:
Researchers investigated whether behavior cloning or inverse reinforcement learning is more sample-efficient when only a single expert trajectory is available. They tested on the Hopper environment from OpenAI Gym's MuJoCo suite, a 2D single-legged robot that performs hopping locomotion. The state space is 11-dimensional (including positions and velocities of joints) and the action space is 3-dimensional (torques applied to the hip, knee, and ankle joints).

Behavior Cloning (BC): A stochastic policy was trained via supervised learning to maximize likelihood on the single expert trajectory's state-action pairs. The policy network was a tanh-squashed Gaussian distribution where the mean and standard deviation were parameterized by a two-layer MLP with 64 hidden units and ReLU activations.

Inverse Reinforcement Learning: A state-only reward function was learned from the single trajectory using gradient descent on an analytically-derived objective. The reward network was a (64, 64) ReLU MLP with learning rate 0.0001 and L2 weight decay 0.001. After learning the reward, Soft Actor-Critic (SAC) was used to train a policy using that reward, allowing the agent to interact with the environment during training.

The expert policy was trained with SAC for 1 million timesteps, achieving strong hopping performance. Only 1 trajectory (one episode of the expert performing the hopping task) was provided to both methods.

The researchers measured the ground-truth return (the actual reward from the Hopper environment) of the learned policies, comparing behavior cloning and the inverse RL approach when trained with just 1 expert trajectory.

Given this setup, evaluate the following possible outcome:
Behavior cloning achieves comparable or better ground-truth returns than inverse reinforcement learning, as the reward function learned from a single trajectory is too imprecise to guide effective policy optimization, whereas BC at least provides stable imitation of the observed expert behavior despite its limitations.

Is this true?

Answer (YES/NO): NO